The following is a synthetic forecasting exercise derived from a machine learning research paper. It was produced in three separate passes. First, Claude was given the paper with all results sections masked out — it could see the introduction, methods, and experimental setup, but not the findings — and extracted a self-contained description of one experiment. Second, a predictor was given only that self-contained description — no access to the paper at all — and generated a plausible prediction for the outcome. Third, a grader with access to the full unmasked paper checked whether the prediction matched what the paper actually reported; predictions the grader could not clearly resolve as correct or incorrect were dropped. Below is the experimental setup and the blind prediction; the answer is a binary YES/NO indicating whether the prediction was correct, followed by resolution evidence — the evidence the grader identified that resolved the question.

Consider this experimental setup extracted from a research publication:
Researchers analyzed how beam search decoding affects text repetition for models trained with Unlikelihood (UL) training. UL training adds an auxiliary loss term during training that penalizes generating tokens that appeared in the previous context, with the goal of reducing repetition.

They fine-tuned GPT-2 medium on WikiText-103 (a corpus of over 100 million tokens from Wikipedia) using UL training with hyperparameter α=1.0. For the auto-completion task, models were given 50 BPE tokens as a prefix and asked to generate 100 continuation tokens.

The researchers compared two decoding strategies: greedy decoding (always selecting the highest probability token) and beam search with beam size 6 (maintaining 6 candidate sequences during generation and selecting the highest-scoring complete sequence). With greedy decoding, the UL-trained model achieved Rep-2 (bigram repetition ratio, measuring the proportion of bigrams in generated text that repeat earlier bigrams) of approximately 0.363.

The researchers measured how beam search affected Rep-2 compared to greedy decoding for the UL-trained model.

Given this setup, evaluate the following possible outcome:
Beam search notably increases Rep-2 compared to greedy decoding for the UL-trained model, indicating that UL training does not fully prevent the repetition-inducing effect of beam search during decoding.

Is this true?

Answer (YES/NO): YES